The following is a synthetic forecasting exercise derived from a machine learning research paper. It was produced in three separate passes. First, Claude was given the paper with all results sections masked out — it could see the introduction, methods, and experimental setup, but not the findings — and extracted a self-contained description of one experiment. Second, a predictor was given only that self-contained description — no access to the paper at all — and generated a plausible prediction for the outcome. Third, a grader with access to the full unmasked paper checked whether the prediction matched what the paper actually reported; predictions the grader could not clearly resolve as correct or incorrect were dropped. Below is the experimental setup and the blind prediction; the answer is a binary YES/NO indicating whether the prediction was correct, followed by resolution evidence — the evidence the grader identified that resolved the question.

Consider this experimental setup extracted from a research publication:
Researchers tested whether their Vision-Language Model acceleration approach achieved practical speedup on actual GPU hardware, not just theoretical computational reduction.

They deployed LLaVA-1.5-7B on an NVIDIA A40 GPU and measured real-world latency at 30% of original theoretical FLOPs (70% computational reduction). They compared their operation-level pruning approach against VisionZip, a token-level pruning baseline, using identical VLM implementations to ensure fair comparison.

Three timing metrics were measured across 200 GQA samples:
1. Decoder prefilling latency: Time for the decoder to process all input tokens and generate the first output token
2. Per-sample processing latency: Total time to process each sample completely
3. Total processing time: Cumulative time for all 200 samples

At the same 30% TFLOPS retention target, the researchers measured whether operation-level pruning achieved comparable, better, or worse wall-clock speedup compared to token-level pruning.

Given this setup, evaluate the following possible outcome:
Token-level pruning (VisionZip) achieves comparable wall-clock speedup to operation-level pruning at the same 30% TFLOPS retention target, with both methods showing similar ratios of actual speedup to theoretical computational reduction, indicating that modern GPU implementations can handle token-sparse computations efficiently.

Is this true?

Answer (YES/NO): YES